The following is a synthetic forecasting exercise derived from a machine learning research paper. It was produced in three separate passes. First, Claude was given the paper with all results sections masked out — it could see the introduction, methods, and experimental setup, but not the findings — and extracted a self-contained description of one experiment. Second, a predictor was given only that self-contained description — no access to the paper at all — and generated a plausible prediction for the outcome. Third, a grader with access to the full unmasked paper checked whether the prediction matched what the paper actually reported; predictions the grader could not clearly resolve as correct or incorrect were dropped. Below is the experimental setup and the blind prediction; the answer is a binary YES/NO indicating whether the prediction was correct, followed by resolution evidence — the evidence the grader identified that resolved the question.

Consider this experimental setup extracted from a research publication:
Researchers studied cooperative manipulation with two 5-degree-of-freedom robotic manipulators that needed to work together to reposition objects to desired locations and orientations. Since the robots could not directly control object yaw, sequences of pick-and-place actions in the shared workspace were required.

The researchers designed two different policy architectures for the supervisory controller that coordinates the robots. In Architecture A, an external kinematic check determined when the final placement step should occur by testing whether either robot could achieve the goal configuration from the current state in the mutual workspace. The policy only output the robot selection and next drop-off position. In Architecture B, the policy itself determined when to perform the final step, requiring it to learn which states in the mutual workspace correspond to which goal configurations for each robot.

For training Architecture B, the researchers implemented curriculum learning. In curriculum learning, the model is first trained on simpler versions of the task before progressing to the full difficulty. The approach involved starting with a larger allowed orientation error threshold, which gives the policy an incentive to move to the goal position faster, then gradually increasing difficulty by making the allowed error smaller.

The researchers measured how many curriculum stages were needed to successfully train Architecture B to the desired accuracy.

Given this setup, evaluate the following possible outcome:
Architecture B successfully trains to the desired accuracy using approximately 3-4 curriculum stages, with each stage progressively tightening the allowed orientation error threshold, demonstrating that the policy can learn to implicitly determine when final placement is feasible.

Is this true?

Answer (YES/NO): NO